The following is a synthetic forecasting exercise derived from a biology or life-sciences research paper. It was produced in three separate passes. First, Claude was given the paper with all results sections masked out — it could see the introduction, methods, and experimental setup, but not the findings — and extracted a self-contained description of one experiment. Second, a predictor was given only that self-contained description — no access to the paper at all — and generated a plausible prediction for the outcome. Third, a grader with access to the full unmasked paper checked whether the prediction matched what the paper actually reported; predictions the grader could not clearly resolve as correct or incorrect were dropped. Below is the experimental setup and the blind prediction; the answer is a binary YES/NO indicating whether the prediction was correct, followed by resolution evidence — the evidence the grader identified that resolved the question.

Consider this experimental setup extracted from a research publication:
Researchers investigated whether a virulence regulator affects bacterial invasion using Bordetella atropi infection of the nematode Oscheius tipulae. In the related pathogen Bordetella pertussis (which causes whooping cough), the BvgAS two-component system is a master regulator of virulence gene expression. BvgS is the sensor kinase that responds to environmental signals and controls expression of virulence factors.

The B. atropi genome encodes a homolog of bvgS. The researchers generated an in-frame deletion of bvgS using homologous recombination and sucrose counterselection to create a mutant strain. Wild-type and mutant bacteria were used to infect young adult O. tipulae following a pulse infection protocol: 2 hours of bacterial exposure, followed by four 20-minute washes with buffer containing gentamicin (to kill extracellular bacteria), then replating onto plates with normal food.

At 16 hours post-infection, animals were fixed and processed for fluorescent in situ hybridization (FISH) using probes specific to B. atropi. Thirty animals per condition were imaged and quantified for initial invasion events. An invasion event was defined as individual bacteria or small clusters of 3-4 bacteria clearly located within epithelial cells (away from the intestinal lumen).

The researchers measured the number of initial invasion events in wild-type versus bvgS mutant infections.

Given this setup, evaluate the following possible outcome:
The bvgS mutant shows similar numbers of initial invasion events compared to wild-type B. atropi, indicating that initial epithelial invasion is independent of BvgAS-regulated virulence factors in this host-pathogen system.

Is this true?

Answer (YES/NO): NO